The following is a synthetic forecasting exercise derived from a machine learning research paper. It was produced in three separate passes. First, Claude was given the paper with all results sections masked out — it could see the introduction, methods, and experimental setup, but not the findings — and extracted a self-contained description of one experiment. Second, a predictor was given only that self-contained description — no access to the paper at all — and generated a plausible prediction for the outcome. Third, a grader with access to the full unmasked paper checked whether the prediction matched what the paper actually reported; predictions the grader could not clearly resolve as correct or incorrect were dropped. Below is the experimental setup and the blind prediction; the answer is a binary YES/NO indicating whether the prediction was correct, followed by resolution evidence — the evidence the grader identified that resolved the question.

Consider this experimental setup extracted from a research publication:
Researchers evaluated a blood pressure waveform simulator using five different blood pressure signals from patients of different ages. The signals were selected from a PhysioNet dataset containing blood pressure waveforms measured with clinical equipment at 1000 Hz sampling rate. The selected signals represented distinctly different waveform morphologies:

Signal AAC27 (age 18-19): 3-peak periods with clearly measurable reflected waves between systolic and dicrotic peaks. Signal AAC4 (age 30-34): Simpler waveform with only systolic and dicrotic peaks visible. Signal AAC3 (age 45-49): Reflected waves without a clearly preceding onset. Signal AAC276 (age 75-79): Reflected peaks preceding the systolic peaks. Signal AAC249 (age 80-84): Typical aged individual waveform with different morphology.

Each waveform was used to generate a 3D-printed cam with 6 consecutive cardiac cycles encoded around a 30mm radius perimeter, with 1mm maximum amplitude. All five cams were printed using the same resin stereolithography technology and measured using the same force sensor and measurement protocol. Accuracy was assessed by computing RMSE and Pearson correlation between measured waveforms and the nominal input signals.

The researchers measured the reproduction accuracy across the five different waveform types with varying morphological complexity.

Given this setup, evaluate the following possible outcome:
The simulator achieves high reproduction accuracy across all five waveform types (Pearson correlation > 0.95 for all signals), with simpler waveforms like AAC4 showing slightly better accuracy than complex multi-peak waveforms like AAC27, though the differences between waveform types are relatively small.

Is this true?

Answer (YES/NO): YES